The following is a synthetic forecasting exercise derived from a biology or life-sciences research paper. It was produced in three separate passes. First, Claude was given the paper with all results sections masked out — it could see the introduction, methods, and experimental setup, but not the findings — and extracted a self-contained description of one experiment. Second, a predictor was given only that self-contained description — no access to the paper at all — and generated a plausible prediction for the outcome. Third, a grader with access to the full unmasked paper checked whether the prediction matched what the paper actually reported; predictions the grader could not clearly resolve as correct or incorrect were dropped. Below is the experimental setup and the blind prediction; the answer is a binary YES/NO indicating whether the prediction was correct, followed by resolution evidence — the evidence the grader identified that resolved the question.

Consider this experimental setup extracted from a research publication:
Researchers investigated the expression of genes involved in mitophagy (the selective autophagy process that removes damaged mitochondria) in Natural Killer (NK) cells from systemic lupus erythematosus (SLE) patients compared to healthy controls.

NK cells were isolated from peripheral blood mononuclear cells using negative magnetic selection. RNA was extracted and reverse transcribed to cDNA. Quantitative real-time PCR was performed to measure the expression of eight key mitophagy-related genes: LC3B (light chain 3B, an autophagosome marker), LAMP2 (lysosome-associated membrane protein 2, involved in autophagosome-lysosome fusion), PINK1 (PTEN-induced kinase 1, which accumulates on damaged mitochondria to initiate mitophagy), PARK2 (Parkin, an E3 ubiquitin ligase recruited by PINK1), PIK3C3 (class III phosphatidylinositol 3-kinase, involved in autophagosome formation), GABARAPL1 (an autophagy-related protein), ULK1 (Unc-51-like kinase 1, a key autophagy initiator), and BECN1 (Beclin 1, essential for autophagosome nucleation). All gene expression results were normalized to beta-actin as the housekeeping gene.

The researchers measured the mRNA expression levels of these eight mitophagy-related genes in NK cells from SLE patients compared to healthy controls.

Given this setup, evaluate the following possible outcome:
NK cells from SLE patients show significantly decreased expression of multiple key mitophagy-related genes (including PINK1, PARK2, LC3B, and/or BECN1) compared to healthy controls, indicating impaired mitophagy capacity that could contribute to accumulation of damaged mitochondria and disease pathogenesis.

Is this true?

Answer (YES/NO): YES